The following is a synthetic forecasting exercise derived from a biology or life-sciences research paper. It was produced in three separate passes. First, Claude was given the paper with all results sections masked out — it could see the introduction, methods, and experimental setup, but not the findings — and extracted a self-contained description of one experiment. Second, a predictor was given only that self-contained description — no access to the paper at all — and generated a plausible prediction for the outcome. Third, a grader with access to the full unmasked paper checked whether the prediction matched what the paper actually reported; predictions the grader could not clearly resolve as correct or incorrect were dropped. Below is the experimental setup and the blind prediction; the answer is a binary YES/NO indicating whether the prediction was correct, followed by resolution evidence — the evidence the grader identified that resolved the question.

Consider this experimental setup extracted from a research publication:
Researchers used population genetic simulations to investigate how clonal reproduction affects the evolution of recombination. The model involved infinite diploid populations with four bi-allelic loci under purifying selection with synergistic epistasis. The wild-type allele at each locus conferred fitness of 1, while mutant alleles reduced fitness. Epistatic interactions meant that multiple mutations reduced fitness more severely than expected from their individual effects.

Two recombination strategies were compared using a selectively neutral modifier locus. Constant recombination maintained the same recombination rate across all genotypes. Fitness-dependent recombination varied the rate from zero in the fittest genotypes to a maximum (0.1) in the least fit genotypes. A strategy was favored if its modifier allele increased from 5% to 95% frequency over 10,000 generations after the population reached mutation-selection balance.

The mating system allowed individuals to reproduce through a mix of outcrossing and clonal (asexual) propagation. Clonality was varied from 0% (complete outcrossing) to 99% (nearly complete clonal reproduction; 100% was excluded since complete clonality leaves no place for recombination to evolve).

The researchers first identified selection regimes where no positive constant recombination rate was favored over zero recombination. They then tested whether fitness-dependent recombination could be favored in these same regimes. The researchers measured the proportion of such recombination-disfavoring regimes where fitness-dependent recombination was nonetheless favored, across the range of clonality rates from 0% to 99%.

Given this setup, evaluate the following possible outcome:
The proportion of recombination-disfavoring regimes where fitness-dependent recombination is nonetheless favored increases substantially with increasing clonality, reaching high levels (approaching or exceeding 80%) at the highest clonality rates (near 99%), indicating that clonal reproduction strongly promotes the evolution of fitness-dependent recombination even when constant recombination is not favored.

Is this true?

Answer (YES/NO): YES